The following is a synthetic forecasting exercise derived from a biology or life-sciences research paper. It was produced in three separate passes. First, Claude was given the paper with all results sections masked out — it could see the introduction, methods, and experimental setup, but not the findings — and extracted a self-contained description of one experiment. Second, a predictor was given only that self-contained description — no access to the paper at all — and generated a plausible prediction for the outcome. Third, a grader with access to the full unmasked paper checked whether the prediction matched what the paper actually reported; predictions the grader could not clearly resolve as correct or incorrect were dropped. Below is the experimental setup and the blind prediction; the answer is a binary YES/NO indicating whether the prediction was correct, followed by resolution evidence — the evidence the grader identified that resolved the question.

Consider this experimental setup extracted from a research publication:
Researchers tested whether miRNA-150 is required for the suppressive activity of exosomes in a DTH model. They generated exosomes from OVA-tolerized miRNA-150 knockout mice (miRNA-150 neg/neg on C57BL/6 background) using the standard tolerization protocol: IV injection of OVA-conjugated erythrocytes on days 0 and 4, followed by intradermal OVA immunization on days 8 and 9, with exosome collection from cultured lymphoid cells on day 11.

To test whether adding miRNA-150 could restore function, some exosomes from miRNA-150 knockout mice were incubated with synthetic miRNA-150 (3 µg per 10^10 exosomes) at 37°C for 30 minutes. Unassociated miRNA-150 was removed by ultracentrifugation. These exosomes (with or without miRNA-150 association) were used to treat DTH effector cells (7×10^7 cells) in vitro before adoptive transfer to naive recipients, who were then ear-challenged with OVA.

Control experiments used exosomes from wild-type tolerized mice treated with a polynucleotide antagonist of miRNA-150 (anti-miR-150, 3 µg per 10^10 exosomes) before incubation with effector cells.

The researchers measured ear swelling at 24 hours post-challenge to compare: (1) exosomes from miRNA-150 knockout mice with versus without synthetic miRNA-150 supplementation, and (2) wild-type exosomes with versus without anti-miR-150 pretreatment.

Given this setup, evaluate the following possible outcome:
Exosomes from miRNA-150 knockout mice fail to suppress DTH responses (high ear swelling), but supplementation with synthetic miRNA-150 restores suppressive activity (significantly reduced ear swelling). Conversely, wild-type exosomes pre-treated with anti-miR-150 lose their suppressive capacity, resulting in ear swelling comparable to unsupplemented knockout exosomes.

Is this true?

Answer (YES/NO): YES